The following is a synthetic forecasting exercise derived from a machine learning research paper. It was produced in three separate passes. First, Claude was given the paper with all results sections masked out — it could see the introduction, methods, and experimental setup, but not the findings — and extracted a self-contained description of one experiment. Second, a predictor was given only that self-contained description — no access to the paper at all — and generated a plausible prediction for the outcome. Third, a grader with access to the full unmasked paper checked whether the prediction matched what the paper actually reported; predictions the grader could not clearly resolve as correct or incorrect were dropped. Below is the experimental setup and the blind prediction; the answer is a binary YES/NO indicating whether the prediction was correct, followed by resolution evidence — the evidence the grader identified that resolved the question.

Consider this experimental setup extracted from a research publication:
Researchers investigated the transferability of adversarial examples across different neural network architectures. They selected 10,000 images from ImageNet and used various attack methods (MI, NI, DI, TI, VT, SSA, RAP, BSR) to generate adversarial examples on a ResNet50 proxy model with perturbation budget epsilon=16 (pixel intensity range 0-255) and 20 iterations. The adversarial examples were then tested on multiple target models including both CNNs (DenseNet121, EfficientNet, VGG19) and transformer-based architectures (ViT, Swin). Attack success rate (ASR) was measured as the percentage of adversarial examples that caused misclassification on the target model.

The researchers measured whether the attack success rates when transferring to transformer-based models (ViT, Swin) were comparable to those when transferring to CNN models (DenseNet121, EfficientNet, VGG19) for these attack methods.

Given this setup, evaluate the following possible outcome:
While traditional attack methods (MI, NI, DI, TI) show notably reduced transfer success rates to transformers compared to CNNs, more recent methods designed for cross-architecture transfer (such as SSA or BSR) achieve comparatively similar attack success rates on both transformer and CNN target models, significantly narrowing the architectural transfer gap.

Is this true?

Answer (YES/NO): NO